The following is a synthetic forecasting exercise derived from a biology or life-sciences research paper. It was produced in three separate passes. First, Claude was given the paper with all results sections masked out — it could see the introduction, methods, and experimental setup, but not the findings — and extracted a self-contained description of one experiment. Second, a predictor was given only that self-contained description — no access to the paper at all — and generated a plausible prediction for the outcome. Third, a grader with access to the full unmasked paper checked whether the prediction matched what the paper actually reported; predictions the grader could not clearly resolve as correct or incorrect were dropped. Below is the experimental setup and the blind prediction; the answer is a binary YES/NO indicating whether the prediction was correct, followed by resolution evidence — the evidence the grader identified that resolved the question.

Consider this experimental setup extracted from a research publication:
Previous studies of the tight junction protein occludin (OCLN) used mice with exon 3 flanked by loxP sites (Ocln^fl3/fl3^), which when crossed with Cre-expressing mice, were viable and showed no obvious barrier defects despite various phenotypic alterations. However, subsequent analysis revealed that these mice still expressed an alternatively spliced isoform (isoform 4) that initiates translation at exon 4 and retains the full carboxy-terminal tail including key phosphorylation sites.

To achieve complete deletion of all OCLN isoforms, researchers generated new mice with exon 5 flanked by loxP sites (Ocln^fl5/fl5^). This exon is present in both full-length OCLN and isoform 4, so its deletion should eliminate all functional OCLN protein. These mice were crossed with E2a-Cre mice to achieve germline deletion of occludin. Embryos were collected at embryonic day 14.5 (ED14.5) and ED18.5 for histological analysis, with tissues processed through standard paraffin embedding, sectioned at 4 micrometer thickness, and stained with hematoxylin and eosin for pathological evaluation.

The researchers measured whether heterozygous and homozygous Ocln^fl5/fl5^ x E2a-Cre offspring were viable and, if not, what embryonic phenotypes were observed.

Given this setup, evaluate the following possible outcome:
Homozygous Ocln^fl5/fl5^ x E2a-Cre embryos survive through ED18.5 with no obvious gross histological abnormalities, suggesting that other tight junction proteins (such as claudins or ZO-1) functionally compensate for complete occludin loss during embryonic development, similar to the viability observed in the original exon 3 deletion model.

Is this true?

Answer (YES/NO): NO